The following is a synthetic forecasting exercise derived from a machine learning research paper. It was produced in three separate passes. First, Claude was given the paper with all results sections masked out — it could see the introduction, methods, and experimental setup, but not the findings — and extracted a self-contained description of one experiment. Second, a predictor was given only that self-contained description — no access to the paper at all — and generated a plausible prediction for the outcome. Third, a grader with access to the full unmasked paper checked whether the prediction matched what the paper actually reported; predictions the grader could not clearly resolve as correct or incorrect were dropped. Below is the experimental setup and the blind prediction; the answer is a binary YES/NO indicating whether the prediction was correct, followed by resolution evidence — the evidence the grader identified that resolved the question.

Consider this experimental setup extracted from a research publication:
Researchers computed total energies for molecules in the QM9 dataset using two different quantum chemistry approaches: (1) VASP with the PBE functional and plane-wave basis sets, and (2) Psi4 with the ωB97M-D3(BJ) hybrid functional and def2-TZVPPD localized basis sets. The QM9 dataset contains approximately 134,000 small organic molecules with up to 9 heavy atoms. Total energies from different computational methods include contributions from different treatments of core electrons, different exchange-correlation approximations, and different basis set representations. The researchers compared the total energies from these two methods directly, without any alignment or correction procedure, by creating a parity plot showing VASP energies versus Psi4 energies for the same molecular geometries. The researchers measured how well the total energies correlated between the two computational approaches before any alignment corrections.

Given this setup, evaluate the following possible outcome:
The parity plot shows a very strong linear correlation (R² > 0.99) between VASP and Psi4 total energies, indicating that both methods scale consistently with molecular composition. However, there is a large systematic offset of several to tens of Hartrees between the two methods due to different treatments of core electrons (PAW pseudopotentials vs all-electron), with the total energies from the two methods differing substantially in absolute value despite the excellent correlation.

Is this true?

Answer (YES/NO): NO